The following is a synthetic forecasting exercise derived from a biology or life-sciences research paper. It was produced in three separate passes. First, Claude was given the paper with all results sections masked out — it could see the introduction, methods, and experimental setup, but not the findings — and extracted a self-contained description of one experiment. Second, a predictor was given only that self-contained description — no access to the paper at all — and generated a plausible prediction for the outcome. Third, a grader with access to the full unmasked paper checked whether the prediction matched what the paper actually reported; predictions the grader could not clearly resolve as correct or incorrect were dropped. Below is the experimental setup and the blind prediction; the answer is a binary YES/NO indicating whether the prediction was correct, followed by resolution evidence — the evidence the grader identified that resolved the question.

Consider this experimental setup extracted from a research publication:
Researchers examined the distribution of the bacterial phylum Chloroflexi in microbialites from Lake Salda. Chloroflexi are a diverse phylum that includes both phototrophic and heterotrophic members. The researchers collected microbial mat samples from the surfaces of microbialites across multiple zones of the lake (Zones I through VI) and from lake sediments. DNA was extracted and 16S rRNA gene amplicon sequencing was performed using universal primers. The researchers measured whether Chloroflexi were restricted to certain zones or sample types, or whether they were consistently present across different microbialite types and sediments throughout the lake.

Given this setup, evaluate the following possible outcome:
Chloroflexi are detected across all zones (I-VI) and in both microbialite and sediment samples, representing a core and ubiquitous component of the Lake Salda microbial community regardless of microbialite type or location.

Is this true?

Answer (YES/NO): YES